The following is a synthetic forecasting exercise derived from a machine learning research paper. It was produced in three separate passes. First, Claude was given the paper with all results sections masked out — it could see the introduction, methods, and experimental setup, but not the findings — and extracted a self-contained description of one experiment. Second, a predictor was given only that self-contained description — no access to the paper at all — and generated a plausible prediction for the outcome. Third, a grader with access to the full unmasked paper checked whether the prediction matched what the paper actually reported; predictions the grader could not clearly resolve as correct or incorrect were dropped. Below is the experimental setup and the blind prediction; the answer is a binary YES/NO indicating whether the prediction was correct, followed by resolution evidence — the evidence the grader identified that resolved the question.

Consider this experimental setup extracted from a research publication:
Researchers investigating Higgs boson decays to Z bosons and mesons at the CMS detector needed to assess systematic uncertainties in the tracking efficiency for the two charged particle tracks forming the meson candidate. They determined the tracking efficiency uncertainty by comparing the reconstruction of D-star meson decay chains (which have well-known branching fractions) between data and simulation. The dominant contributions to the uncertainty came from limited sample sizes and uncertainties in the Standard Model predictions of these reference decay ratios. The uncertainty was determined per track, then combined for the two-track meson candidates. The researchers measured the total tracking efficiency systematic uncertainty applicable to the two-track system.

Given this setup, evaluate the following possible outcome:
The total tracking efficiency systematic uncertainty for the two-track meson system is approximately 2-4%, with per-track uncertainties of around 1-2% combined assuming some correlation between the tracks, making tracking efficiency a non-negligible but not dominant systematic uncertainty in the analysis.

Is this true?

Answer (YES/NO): NO